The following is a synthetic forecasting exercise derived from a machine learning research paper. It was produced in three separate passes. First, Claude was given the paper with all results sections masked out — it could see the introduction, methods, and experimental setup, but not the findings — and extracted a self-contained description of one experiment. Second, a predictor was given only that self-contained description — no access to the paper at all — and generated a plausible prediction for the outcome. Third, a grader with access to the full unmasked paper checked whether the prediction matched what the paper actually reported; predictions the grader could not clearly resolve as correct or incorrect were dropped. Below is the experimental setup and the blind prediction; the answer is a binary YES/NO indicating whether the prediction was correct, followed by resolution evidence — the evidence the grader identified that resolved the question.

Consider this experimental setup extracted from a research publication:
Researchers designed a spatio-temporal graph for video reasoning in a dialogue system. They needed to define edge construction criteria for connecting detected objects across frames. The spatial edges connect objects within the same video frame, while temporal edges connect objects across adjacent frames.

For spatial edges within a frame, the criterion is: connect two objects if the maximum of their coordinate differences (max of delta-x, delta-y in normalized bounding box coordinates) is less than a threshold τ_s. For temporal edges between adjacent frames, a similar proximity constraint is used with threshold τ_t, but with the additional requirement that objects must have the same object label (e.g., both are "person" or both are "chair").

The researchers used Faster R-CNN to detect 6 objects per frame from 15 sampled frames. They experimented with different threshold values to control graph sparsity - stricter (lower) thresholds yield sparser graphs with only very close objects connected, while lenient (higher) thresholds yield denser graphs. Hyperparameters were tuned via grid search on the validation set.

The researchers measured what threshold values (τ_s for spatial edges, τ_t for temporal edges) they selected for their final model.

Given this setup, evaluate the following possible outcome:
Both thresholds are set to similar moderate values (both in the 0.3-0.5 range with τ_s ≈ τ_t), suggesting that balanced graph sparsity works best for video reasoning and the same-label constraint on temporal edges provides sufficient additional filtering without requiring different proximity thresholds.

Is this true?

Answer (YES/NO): NO